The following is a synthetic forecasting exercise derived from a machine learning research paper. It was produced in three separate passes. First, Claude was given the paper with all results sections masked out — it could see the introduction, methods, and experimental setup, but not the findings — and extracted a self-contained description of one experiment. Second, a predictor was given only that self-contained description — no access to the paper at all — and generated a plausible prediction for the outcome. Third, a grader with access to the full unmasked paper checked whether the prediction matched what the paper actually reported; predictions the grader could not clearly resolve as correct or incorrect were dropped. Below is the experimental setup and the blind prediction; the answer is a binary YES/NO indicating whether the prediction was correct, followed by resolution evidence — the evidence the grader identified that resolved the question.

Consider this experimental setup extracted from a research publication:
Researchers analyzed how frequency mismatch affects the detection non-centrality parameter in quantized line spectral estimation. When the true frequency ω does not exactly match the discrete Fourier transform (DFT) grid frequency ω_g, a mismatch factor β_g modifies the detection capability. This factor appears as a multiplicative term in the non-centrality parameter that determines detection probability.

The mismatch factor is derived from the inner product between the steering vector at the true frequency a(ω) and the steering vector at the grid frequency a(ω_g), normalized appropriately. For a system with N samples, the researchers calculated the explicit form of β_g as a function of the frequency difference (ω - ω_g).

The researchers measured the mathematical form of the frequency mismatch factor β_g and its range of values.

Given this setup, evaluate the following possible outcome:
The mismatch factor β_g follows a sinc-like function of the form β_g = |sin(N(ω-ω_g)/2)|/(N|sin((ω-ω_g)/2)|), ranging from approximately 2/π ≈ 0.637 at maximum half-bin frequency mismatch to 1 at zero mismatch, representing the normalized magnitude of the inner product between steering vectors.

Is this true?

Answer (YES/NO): NO